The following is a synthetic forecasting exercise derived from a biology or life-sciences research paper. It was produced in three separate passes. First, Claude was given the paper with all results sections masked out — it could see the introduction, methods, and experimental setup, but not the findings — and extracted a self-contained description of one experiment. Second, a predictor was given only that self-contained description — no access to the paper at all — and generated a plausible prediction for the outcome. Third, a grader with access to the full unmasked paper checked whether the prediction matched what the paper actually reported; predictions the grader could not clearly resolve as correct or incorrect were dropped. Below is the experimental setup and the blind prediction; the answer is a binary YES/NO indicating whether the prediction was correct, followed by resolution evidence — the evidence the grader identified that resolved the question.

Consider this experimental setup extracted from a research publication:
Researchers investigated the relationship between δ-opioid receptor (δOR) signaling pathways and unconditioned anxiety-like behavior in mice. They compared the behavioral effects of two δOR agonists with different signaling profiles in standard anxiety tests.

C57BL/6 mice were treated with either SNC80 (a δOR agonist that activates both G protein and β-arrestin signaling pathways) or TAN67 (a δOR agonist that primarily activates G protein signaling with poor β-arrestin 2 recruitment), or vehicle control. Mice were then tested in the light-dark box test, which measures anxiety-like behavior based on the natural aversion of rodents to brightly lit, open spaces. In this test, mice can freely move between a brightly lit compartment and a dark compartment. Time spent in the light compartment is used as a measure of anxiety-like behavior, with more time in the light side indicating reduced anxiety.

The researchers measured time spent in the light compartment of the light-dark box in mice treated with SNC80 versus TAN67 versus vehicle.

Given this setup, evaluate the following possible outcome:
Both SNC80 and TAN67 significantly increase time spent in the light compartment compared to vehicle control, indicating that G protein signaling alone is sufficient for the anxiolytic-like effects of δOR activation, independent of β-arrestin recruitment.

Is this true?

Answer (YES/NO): NO